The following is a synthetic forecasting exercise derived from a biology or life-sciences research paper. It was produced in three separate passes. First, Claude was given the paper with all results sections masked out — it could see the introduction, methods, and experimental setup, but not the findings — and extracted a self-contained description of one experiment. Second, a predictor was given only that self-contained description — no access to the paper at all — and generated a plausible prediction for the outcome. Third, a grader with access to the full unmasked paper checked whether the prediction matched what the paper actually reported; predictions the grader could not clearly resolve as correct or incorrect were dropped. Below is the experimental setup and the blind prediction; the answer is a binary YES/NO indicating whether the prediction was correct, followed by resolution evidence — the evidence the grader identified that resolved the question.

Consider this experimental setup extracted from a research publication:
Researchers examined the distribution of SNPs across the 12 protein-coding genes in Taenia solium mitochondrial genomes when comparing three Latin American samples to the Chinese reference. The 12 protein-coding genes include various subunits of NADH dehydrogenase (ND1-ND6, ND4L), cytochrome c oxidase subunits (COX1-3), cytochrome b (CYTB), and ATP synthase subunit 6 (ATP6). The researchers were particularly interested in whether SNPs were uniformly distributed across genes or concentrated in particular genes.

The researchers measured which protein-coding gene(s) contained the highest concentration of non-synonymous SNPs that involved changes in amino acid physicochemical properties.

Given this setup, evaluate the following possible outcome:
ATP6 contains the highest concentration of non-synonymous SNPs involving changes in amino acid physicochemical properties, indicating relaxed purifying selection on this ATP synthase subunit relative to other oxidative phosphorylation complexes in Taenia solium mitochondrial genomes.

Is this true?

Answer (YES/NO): NO